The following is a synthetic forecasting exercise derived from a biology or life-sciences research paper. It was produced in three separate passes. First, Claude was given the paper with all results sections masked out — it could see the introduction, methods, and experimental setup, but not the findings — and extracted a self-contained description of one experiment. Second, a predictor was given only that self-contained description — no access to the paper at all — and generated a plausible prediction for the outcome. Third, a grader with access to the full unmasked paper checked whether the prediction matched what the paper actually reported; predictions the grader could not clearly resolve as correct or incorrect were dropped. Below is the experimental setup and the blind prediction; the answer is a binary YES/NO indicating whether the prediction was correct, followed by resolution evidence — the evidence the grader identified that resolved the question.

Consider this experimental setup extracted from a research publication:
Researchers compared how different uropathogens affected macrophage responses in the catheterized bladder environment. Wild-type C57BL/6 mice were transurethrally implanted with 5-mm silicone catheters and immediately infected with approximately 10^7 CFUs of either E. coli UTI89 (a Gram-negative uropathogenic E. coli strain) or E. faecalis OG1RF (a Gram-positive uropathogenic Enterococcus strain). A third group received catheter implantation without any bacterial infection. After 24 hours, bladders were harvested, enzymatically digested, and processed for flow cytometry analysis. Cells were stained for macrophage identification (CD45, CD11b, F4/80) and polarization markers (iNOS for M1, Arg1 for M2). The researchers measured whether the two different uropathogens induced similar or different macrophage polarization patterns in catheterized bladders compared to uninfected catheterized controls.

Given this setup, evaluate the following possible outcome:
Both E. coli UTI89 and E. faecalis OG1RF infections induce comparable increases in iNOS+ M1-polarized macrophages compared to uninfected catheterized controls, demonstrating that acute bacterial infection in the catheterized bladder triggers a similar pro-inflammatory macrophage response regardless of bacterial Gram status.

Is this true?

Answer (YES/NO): NO